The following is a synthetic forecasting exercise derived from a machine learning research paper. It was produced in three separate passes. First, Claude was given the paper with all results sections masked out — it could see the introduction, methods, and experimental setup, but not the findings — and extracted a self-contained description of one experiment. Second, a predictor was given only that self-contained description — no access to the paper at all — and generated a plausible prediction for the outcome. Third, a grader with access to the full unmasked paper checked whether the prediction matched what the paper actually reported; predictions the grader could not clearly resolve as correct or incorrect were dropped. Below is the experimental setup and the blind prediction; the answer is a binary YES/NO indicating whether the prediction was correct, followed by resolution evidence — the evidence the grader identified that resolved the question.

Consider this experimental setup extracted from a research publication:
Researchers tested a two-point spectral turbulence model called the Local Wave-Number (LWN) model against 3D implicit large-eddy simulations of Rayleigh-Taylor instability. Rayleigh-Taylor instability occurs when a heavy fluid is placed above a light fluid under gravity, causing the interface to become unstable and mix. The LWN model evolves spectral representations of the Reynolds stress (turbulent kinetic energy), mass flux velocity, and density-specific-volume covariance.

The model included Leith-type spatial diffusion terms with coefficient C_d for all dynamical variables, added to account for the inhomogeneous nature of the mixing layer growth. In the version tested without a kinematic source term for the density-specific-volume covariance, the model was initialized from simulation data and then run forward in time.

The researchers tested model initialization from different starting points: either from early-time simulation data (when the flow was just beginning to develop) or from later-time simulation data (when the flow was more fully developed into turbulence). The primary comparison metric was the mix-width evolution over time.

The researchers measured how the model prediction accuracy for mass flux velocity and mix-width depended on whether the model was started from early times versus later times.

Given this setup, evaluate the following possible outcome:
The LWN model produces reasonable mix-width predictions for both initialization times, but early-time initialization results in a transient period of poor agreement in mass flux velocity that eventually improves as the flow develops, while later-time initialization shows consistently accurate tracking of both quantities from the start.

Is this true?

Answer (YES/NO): NO